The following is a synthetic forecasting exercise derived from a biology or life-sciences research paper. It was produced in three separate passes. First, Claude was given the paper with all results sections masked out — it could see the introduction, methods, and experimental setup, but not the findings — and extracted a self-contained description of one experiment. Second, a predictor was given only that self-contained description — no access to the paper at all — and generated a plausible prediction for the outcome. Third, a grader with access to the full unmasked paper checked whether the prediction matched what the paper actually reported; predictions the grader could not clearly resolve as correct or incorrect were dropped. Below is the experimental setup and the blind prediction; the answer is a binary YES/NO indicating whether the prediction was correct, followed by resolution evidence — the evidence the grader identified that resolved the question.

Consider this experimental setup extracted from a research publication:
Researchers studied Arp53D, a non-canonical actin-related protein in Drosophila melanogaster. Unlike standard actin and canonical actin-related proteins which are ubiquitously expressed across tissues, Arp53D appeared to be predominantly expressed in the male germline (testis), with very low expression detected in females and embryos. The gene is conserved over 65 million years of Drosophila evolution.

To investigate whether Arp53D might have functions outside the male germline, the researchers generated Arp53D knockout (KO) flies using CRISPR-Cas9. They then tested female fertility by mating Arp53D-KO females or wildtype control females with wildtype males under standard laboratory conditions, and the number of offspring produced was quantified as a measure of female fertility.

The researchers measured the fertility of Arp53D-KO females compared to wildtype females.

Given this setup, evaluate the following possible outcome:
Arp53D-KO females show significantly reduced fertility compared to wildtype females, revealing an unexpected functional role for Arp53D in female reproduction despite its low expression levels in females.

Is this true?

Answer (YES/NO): YES